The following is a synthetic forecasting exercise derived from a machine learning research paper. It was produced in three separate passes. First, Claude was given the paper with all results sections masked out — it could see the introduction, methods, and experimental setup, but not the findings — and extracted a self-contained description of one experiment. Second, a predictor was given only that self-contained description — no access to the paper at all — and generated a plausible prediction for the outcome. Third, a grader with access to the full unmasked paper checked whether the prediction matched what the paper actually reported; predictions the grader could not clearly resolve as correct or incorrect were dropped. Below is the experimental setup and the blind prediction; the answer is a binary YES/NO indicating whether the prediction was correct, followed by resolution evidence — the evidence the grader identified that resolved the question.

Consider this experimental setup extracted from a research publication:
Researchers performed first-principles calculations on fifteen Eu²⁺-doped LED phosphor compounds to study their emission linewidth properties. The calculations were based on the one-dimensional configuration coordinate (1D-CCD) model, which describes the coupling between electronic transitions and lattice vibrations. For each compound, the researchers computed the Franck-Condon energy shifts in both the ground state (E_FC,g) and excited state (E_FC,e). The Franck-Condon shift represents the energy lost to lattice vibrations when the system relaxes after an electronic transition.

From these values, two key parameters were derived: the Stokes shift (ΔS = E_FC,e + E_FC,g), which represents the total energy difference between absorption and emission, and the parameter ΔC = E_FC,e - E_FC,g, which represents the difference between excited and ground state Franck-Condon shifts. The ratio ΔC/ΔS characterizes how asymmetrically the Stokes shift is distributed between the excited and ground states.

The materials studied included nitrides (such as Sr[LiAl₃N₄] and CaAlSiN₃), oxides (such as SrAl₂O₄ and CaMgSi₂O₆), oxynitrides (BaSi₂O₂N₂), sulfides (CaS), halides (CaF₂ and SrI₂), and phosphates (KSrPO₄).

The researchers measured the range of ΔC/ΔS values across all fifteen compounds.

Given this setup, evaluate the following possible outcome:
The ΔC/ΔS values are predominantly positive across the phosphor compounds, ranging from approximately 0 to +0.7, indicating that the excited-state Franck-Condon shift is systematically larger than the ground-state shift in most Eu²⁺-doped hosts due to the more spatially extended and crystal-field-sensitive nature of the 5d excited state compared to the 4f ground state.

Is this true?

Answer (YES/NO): NO